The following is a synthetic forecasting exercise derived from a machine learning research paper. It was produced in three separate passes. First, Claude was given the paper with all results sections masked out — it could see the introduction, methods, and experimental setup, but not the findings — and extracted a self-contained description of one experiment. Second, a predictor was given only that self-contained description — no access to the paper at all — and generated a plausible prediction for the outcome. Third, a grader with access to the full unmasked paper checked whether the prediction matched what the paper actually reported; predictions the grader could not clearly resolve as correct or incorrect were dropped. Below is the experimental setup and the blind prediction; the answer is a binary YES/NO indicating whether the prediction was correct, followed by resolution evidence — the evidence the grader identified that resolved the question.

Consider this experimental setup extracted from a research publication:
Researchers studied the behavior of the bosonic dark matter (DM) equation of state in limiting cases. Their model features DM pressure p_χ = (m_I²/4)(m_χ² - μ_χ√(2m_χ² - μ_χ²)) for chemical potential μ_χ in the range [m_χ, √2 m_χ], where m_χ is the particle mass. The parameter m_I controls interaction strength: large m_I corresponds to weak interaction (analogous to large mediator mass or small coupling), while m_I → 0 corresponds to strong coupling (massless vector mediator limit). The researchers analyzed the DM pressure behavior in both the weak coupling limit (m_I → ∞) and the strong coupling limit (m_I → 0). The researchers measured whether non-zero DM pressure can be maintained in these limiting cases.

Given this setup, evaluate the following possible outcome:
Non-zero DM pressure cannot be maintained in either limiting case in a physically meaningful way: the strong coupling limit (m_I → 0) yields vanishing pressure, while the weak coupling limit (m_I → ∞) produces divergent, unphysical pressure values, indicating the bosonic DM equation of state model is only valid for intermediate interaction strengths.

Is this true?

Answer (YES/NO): NO